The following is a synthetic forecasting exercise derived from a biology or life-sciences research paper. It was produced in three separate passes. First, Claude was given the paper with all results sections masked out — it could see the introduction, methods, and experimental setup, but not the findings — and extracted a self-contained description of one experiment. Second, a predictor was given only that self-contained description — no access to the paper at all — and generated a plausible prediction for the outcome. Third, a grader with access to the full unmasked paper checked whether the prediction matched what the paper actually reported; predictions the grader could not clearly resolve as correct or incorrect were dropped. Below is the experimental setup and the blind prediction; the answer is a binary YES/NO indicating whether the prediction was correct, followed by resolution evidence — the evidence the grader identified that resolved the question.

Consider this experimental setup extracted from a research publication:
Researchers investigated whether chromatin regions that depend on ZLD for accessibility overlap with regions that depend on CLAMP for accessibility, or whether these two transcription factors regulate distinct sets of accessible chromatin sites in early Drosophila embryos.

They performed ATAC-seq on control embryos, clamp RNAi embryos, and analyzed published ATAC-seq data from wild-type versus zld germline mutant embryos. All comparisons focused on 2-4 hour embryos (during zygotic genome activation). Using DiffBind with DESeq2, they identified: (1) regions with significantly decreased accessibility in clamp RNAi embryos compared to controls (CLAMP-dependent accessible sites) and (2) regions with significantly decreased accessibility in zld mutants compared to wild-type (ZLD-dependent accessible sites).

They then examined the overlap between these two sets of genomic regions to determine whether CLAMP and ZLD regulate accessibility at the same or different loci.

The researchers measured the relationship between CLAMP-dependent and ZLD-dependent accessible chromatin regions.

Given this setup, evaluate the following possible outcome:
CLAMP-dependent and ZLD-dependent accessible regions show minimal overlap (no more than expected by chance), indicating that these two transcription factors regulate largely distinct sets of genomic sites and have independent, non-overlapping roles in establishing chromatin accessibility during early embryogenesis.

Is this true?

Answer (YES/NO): NO